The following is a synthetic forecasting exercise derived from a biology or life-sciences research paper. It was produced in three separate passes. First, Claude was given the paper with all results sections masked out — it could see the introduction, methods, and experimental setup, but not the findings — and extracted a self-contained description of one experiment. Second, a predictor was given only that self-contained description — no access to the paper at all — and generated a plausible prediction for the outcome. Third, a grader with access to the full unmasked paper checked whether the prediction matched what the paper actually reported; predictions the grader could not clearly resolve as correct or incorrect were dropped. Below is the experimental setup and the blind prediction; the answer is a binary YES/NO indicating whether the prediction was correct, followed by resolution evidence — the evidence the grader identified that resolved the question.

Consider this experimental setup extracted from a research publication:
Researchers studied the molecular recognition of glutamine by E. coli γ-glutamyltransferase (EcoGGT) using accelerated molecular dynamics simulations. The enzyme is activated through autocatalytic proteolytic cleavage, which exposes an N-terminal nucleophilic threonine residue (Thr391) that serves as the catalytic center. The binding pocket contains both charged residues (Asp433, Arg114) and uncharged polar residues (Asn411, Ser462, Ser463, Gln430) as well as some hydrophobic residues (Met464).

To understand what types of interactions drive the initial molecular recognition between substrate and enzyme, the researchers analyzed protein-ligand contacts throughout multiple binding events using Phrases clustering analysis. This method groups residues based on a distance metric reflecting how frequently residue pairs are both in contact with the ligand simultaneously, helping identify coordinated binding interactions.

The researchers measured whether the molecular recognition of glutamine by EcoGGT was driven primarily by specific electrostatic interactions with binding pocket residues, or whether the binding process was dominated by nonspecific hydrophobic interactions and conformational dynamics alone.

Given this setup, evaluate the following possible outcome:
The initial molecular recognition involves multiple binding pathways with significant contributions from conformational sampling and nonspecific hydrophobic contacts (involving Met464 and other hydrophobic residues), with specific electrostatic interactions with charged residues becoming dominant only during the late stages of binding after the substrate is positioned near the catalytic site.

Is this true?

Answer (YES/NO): NO